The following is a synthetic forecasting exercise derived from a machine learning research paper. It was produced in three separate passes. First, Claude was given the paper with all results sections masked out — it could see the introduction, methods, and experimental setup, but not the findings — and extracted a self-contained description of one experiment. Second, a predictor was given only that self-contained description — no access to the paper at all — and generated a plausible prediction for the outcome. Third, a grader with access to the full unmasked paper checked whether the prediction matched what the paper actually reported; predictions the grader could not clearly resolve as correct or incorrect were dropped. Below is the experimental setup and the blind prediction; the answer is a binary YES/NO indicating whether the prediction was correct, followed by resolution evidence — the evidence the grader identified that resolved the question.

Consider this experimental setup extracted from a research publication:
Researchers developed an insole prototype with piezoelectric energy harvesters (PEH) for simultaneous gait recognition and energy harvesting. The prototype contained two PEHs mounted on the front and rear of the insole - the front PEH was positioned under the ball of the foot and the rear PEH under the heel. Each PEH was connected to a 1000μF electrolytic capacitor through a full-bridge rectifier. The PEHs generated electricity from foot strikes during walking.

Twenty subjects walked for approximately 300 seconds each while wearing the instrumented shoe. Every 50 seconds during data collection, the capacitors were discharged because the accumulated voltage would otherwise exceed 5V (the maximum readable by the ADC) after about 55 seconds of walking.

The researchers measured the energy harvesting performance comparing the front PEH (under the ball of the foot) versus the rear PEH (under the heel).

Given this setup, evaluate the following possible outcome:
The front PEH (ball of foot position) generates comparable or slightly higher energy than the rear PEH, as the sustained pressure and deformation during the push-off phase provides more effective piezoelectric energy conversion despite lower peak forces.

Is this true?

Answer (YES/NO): YES